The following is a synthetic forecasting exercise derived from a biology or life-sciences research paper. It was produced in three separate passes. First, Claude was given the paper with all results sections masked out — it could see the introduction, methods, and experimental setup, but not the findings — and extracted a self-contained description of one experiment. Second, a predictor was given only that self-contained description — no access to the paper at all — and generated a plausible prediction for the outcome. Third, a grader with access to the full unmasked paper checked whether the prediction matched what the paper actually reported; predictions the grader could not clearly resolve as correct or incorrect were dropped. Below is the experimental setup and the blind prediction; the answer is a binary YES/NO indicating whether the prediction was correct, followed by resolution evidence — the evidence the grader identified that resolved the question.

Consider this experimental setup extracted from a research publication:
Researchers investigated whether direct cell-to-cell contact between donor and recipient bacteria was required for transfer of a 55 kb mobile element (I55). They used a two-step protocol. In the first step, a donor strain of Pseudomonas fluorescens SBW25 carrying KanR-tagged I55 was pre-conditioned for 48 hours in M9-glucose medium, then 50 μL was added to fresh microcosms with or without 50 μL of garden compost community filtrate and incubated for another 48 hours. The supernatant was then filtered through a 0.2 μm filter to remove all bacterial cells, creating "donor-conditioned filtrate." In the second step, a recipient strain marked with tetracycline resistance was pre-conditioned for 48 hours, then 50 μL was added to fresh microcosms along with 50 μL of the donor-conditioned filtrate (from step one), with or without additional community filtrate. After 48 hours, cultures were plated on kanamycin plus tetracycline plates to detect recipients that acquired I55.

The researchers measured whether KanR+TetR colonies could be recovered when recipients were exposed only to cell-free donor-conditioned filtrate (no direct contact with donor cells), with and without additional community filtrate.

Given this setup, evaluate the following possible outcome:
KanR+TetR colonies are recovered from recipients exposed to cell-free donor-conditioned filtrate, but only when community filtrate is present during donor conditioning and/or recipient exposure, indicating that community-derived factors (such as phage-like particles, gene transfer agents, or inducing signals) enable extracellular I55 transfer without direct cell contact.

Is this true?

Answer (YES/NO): NO